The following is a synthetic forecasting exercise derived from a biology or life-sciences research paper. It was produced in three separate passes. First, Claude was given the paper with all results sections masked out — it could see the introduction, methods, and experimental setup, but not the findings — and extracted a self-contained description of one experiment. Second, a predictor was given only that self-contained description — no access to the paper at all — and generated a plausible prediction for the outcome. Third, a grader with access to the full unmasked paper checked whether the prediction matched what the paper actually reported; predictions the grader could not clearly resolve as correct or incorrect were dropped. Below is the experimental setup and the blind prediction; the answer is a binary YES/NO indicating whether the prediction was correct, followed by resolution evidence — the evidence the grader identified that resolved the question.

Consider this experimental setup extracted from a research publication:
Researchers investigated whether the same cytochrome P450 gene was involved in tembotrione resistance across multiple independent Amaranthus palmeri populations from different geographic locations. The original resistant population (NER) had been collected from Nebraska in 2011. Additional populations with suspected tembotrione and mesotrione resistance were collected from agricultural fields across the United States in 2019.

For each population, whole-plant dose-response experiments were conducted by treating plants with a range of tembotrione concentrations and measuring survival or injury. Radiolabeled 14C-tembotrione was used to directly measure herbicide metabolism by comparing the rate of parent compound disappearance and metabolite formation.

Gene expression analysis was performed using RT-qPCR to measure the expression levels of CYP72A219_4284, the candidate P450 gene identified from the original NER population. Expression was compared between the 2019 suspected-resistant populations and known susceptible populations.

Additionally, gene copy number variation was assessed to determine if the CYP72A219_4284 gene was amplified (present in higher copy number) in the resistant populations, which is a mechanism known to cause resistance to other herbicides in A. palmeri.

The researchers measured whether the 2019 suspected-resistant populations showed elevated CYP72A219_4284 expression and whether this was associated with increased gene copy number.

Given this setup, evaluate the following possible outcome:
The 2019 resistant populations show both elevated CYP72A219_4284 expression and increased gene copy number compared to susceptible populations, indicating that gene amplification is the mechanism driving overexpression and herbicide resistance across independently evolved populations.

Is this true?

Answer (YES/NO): NO